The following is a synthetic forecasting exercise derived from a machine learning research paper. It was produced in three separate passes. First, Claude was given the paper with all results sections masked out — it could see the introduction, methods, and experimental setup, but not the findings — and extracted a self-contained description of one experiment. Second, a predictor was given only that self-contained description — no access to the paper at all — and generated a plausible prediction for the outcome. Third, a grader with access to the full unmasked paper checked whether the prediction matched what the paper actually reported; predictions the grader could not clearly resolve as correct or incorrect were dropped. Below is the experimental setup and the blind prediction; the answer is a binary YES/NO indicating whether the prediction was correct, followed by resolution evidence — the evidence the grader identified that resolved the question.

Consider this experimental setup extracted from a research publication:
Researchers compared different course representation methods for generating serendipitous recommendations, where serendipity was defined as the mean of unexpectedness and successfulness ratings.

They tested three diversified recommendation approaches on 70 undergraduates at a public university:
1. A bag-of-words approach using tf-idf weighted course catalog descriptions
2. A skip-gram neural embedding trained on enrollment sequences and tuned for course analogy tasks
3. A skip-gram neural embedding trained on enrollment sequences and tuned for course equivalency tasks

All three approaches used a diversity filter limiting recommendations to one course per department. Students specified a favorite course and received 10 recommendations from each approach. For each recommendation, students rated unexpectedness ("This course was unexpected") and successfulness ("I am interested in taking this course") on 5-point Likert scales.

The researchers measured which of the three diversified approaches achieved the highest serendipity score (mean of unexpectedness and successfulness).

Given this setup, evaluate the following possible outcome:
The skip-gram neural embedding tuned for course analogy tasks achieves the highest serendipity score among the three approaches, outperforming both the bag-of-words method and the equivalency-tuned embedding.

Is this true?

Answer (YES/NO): NO